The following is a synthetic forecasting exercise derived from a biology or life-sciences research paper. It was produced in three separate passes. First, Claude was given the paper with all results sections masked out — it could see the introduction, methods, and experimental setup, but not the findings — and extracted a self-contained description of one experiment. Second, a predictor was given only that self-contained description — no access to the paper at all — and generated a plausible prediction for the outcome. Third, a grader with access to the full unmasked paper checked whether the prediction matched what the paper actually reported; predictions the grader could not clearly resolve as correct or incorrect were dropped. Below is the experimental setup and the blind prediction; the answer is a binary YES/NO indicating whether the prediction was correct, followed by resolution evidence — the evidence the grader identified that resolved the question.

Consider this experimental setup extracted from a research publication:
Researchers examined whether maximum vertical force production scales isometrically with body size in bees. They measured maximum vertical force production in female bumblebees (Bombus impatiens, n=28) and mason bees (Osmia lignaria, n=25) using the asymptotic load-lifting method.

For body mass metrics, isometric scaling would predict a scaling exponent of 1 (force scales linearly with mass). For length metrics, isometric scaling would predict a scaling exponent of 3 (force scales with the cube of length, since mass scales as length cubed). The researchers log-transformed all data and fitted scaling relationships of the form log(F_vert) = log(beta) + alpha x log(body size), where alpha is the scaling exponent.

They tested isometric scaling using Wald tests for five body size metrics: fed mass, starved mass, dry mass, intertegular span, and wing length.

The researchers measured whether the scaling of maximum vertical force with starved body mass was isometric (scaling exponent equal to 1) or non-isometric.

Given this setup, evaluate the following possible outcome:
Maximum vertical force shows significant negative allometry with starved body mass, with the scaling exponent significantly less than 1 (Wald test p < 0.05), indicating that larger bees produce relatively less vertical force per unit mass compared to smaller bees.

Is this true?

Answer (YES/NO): NO